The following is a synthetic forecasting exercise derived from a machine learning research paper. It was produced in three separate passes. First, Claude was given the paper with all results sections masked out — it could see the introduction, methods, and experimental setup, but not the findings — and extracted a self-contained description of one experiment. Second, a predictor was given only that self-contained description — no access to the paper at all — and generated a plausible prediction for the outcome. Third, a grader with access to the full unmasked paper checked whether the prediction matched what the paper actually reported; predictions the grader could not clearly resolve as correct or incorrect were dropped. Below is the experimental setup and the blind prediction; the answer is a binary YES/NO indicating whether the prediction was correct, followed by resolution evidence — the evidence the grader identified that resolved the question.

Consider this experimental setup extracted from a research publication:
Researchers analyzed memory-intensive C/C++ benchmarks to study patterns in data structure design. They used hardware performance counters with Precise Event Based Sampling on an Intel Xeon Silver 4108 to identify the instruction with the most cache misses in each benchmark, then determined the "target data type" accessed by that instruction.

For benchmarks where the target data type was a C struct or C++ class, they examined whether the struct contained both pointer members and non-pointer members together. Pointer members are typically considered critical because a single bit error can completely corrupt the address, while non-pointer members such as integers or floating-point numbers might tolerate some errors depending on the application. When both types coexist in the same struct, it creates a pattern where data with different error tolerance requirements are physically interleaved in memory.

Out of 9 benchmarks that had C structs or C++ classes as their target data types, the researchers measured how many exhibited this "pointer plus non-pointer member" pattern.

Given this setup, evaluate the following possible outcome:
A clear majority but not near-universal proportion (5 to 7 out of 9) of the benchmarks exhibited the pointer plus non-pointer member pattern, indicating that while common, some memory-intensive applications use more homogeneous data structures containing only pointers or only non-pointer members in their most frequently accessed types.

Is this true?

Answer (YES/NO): NO